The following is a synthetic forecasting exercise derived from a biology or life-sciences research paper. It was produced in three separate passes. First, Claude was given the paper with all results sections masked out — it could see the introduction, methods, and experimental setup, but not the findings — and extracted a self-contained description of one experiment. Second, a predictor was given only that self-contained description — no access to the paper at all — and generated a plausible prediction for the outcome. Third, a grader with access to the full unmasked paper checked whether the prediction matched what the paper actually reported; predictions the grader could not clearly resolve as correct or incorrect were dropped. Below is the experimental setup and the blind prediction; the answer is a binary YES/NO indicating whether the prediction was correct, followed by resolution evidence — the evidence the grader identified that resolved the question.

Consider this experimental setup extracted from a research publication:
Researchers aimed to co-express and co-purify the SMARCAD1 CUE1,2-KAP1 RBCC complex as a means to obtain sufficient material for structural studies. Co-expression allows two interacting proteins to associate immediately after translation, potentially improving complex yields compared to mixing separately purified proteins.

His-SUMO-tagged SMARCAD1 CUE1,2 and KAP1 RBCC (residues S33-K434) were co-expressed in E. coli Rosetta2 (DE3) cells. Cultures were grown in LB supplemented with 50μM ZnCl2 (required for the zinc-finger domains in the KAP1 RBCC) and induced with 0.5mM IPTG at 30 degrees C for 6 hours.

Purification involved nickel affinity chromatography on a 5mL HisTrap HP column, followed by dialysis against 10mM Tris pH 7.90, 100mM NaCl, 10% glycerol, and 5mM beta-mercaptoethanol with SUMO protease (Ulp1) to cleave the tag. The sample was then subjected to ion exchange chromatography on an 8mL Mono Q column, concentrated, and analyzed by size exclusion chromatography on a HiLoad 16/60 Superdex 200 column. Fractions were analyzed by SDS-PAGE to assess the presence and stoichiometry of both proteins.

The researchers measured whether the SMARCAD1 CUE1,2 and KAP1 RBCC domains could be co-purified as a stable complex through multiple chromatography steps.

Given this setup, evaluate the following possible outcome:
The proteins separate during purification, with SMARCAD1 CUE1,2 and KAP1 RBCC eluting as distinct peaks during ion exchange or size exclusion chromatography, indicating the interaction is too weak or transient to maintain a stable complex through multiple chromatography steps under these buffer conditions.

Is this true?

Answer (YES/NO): NO